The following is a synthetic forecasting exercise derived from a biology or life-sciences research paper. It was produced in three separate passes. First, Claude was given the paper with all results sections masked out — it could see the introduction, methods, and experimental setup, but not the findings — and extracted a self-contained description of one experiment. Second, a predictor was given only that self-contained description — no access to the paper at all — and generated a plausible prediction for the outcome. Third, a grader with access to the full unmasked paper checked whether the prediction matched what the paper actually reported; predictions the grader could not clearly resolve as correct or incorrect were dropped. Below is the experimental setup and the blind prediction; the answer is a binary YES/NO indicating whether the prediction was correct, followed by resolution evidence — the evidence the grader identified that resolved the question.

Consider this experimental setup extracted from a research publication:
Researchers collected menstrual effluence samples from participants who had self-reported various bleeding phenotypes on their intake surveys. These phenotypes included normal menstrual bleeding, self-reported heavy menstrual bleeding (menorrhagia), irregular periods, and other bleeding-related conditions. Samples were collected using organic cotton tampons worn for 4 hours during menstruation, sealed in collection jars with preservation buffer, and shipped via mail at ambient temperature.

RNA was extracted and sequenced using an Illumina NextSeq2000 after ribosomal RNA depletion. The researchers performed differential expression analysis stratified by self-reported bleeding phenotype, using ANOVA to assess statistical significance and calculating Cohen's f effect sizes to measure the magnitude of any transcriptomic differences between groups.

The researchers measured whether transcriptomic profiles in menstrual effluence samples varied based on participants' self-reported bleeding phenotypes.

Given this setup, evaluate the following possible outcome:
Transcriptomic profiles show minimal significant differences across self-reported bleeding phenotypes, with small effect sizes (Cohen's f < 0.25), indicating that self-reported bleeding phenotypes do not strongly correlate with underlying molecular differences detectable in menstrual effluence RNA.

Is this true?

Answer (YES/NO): NO